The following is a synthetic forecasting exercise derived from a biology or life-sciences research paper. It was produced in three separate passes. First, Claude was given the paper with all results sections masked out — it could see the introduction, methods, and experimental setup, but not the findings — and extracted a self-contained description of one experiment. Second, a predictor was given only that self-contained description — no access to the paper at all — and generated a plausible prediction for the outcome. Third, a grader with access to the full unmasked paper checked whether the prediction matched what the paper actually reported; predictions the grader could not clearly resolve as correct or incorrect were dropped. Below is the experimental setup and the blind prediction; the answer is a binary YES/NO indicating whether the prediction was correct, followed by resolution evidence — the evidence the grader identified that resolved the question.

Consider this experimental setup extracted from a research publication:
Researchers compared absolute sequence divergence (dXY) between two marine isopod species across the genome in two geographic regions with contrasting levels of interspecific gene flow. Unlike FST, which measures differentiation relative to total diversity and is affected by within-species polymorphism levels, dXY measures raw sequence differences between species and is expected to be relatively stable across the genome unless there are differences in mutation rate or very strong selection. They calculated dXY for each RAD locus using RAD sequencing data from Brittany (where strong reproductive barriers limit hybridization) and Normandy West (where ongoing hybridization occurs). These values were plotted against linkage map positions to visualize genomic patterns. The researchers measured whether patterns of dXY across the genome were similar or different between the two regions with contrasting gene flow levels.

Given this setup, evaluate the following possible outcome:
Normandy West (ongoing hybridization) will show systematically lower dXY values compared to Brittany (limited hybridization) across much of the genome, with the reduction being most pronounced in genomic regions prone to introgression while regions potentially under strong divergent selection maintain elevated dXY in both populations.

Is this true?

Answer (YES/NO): NO